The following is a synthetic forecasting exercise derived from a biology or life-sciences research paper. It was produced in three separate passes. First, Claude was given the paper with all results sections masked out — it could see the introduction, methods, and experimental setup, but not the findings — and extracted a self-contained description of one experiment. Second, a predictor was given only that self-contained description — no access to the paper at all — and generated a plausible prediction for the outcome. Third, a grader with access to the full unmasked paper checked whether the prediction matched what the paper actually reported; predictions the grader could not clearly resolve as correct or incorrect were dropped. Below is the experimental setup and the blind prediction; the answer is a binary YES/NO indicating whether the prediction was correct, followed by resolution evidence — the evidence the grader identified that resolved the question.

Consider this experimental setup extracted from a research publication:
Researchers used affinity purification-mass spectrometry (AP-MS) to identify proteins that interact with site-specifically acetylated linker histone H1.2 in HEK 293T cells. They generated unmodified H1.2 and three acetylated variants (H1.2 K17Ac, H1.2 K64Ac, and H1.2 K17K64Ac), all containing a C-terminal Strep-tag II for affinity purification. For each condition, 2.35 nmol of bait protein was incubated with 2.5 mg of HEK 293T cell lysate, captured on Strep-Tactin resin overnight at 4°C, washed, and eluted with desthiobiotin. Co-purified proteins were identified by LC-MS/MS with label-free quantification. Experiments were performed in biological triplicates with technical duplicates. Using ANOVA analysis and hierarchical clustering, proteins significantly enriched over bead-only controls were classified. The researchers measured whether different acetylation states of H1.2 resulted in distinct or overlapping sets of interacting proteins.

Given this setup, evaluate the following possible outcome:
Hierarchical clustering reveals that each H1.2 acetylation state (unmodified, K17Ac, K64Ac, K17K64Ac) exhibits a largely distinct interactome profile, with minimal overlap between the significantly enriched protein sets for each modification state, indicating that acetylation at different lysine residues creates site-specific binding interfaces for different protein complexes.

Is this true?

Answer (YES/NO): NO